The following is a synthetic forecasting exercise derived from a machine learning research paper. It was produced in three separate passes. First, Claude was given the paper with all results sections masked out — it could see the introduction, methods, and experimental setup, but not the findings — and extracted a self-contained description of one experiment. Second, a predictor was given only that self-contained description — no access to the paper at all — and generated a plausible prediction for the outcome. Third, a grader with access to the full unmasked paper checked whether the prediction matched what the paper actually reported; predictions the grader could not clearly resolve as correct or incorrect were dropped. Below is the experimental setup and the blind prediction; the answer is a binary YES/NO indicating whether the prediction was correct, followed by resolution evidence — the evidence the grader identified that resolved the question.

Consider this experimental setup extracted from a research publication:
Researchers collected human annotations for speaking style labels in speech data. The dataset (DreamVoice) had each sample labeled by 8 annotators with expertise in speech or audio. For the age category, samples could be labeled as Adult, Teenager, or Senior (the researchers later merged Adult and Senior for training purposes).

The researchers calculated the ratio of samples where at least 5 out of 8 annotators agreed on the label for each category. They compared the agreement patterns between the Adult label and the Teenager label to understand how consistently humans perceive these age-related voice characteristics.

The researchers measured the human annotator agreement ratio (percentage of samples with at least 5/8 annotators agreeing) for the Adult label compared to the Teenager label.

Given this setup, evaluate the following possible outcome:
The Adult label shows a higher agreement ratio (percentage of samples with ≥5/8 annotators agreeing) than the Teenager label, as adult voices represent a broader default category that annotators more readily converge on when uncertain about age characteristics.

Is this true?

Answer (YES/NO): YES